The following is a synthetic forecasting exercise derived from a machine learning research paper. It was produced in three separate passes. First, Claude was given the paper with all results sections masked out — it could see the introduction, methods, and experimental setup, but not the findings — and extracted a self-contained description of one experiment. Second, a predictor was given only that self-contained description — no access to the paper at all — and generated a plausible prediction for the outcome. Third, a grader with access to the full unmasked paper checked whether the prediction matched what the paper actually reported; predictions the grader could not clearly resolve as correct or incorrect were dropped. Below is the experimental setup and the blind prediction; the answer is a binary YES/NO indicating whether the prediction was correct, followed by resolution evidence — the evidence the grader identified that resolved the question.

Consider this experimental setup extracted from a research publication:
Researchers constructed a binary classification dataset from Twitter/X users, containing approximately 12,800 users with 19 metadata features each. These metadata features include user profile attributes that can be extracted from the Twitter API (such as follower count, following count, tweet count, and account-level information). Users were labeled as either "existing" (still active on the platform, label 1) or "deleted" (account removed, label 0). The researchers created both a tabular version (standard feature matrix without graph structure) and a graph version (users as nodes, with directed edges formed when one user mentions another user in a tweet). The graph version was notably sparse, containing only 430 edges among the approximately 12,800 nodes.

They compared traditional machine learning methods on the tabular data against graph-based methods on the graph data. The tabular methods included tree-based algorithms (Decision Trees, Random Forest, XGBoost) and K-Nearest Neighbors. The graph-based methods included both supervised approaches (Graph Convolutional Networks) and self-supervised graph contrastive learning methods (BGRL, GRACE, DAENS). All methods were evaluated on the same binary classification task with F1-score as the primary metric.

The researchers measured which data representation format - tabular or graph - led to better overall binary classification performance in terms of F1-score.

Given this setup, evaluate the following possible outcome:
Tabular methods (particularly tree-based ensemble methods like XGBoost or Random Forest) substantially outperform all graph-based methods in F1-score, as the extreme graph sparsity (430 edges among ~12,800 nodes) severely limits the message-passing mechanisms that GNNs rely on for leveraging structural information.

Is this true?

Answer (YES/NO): NO